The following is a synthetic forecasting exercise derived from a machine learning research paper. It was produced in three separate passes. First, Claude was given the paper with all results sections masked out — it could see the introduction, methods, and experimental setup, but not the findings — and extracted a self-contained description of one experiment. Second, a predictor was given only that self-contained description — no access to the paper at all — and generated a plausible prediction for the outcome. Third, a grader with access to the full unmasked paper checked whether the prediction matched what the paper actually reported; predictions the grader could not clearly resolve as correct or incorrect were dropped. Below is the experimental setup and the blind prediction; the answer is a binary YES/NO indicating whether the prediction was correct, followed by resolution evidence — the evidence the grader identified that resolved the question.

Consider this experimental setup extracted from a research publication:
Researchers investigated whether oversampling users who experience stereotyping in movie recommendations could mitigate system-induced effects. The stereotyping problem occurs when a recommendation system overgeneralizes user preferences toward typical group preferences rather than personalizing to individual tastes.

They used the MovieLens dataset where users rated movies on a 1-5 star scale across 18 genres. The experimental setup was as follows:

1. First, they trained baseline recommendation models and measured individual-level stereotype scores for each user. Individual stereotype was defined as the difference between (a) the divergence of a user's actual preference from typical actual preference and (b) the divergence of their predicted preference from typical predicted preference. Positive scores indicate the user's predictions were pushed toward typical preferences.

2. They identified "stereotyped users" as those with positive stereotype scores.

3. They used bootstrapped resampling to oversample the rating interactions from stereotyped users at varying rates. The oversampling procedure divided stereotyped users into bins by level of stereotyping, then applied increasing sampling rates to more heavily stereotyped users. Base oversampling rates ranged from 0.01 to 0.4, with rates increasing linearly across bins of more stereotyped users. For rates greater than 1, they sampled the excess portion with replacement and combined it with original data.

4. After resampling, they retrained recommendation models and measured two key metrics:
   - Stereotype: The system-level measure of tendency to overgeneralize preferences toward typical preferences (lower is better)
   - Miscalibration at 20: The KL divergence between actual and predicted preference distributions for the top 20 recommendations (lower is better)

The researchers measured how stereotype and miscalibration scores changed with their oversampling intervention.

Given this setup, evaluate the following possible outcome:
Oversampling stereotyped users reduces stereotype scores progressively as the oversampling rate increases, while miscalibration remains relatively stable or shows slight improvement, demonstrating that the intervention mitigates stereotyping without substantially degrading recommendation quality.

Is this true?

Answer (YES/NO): NO